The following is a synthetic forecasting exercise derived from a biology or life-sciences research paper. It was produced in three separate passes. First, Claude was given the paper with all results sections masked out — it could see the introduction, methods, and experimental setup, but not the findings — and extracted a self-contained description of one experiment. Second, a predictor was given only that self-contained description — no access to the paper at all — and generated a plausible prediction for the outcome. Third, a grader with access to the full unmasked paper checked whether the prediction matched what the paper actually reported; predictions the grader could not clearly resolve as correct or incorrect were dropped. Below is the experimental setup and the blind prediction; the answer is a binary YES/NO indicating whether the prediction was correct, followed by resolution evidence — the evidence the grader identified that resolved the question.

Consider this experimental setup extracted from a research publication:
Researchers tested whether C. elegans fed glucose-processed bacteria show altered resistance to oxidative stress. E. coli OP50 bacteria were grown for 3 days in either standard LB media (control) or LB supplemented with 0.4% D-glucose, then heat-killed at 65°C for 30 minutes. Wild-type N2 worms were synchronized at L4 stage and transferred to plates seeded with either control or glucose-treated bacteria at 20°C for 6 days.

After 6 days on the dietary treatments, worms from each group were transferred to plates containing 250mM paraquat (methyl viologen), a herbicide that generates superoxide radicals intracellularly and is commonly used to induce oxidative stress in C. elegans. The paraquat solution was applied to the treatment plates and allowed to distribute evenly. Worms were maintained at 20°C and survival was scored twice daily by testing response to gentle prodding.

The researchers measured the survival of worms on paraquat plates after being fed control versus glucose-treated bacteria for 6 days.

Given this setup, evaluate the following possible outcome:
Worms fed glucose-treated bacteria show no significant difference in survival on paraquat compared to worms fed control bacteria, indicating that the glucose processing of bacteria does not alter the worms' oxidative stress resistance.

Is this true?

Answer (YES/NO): NO